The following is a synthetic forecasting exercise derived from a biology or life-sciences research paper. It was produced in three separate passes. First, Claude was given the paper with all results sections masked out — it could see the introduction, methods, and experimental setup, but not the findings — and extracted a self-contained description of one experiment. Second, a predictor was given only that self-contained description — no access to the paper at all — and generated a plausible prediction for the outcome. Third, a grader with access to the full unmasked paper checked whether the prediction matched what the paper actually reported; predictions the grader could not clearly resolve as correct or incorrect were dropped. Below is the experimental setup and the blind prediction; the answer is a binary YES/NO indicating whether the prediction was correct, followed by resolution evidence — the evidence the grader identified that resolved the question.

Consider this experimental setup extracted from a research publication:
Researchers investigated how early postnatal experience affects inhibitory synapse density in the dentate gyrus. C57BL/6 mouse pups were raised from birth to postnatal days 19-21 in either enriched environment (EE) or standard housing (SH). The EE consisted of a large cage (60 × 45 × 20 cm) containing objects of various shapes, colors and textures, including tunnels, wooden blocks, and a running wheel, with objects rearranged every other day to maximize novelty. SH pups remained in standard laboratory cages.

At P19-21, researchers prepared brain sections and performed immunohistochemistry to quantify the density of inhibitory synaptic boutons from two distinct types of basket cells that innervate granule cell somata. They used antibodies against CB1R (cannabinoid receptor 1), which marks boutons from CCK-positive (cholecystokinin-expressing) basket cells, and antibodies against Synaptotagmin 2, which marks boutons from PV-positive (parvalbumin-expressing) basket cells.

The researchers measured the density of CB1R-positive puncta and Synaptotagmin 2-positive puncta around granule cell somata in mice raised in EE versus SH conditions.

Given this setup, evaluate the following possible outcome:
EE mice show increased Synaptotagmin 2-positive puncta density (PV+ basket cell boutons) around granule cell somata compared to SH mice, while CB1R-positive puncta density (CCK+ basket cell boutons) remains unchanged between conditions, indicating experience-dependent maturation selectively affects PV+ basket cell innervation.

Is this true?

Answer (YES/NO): NO